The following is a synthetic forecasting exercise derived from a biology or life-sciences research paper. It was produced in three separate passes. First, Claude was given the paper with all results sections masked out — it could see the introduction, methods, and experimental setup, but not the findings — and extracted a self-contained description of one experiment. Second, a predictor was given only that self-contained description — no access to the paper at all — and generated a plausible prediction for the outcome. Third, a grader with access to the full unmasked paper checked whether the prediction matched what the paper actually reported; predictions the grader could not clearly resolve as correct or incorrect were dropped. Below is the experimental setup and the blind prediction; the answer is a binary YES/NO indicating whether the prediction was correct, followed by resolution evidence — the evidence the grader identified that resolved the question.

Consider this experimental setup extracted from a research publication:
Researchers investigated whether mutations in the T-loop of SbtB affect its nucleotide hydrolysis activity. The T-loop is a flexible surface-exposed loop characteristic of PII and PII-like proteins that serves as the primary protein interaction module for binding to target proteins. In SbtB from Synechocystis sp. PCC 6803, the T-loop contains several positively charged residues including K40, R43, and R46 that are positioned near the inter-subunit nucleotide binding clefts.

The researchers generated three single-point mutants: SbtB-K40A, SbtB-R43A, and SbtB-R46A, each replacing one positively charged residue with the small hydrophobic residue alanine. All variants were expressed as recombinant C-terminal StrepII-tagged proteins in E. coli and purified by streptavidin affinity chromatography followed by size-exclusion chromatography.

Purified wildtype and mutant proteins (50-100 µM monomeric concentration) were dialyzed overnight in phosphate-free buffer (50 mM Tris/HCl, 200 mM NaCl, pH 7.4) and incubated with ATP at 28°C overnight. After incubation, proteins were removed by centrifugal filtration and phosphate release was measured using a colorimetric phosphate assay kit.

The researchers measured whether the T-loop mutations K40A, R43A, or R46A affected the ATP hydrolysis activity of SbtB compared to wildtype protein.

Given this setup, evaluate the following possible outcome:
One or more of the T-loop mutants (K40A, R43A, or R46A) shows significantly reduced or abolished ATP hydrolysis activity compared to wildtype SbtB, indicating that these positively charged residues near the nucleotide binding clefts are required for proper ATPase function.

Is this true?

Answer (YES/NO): YES